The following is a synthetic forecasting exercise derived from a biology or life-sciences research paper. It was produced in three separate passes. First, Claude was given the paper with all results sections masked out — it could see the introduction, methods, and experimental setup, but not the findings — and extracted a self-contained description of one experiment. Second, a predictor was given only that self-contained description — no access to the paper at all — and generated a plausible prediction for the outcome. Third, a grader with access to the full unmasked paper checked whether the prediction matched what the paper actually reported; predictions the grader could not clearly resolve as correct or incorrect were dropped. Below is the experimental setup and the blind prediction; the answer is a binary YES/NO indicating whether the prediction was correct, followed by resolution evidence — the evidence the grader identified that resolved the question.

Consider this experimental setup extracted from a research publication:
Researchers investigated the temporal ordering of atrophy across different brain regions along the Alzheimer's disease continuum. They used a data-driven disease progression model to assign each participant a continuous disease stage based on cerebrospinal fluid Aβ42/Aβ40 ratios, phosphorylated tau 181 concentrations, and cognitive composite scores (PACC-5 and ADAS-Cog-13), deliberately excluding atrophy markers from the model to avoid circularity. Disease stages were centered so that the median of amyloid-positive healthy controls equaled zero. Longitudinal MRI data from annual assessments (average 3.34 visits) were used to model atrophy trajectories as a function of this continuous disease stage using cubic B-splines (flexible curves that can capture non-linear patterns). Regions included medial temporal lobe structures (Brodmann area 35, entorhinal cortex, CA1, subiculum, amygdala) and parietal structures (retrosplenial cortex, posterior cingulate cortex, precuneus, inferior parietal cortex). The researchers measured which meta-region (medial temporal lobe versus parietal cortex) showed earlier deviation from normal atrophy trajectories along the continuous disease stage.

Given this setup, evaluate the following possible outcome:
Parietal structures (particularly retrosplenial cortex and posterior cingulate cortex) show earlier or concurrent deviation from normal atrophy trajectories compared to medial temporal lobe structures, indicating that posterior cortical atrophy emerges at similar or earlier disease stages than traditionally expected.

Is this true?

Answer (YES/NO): NO